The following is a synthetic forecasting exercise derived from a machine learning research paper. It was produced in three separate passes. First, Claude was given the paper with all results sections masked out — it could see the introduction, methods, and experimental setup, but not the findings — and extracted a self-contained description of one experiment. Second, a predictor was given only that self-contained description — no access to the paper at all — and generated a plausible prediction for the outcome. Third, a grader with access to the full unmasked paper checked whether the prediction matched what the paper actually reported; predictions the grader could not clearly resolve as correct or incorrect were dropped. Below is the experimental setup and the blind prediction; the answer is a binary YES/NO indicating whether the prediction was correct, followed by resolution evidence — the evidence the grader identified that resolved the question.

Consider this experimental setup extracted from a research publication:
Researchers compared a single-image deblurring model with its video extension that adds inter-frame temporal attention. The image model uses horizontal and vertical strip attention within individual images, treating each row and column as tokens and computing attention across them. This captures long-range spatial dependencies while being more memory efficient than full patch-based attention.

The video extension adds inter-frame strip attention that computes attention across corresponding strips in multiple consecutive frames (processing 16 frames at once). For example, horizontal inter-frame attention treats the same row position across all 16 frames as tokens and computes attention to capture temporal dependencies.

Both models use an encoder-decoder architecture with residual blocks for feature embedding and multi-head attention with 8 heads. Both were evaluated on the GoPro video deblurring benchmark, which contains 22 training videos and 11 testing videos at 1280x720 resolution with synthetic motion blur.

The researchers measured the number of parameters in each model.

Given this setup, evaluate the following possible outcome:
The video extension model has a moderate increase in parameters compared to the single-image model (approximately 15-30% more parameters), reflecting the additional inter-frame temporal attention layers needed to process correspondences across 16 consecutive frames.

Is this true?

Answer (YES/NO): NO